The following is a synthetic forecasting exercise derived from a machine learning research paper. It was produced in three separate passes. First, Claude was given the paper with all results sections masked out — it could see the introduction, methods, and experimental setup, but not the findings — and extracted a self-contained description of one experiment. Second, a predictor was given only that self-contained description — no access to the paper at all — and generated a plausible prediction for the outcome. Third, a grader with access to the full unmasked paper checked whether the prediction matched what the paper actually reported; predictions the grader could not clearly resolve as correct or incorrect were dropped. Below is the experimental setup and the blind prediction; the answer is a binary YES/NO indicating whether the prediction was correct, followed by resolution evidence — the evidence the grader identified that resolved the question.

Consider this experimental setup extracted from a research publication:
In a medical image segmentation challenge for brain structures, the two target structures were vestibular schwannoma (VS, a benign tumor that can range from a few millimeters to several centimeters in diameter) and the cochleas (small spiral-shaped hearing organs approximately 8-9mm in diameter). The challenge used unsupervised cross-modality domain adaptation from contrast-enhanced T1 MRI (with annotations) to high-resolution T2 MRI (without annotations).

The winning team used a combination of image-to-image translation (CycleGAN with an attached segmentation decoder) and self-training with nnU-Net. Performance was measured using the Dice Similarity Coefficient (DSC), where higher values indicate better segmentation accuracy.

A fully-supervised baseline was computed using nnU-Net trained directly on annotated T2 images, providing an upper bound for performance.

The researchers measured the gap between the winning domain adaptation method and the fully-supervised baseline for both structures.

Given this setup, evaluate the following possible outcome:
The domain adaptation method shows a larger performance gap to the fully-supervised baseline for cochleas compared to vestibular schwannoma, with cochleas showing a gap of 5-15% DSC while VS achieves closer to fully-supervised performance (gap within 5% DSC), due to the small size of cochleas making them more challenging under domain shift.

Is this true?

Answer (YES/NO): NO